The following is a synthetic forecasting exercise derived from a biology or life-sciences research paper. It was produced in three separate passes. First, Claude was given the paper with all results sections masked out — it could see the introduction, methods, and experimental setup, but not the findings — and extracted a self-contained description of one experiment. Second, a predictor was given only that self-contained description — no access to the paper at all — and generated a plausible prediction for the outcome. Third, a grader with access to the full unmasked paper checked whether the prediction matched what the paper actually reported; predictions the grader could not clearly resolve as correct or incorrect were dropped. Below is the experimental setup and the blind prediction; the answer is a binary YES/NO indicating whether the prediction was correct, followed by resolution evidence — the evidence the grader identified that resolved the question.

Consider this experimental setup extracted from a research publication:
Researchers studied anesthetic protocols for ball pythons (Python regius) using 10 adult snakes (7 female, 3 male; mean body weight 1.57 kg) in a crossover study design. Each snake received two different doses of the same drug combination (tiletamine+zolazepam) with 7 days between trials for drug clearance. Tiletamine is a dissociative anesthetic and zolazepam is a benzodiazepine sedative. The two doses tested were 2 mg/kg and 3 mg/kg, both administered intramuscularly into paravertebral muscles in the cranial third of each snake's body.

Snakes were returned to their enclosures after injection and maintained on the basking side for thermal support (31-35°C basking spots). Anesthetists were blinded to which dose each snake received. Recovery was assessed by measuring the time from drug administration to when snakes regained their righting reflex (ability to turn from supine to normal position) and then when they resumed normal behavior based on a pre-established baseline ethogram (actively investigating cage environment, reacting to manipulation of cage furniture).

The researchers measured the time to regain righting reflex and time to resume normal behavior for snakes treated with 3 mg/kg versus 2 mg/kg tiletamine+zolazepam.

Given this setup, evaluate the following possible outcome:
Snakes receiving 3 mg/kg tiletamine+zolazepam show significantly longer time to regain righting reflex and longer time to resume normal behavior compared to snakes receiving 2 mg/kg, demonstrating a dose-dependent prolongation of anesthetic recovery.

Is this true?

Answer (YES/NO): YES